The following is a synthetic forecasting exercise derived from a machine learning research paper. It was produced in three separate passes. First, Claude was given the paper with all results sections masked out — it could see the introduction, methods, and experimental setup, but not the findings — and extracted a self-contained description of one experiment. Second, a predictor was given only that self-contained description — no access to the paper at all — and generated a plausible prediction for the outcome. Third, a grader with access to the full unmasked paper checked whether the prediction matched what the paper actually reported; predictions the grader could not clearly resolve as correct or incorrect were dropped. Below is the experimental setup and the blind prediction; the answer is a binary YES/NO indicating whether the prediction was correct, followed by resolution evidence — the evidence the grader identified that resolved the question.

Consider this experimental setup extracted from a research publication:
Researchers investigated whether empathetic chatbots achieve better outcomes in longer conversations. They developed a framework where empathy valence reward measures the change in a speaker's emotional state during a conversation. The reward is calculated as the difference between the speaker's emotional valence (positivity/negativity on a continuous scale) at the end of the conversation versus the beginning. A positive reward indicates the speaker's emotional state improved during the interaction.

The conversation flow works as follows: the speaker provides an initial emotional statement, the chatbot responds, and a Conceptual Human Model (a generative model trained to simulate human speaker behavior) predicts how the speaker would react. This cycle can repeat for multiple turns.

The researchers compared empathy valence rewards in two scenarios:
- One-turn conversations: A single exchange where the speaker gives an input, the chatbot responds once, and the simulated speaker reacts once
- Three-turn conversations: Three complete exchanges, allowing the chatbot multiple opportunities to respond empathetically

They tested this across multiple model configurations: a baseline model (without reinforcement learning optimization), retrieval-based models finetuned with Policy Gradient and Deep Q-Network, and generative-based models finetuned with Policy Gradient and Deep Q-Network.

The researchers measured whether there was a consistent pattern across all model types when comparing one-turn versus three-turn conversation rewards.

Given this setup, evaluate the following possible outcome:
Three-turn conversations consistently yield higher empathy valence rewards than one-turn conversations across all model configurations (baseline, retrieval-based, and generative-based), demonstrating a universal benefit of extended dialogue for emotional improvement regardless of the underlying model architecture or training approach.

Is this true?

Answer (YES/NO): YES